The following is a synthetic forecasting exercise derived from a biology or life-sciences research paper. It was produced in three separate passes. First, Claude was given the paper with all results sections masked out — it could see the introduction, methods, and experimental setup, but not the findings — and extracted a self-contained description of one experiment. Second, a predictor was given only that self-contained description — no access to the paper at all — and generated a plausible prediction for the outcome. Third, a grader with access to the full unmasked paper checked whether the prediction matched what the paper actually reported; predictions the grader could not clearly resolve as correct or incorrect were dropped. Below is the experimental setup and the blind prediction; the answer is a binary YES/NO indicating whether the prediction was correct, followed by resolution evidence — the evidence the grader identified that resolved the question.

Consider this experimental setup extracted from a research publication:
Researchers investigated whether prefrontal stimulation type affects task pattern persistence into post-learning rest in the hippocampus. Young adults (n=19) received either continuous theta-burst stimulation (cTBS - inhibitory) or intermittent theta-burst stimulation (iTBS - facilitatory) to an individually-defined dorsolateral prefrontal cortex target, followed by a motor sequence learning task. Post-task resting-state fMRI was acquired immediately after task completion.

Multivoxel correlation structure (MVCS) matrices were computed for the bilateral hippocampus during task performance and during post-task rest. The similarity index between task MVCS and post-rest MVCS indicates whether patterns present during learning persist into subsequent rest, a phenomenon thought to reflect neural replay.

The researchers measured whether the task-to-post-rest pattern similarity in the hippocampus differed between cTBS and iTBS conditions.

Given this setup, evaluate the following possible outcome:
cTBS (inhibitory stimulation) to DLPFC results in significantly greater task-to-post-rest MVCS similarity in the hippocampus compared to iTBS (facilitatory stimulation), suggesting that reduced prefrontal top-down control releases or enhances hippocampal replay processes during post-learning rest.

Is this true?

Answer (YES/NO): YES